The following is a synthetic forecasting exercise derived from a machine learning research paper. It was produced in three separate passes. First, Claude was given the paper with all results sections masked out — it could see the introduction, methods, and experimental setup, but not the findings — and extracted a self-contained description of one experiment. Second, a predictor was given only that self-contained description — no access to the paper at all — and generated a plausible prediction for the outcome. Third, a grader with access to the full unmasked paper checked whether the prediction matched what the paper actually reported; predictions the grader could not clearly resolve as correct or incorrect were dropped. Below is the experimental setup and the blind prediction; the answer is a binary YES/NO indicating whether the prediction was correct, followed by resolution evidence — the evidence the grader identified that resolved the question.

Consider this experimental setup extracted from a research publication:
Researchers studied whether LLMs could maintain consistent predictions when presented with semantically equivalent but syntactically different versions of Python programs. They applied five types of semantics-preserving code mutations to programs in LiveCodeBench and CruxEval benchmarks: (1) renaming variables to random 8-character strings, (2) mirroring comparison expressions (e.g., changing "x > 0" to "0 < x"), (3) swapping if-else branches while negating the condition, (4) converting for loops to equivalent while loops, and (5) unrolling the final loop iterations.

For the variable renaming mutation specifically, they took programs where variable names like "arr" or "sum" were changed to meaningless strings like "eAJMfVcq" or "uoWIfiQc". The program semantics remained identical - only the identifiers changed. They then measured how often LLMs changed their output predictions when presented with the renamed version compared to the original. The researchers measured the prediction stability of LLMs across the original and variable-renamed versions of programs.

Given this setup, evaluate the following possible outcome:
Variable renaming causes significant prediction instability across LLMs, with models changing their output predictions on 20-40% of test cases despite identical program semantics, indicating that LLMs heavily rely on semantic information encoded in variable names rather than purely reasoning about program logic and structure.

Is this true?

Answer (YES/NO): NO